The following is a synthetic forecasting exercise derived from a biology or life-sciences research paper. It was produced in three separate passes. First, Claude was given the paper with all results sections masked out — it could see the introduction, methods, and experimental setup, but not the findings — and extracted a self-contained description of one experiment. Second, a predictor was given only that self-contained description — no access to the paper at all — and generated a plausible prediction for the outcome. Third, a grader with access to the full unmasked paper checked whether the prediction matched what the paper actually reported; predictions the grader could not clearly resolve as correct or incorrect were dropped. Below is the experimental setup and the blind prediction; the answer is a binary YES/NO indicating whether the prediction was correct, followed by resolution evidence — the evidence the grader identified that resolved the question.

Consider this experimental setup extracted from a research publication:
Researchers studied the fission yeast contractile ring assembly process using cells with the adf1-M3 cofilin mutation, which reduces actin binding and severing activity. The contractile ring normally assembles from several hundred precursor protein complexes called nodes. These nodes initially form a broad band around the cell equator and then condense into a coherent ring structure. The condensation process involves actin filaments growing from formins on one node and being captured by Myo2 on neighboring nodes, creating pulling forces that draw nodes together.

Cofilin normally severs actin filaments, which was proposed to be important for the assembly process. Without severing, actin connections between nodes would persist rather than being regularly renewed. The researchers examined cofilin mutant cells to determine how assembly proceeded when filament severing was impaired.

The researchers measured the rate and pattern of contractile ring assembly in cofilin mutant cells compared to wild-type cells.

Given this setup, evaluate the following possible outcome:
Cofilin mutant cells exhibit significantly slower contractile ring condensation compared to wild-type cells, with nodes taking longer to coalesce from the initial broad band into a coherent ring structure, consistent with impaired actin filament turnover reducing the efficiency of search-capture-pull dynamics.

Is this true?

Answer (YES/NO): YES